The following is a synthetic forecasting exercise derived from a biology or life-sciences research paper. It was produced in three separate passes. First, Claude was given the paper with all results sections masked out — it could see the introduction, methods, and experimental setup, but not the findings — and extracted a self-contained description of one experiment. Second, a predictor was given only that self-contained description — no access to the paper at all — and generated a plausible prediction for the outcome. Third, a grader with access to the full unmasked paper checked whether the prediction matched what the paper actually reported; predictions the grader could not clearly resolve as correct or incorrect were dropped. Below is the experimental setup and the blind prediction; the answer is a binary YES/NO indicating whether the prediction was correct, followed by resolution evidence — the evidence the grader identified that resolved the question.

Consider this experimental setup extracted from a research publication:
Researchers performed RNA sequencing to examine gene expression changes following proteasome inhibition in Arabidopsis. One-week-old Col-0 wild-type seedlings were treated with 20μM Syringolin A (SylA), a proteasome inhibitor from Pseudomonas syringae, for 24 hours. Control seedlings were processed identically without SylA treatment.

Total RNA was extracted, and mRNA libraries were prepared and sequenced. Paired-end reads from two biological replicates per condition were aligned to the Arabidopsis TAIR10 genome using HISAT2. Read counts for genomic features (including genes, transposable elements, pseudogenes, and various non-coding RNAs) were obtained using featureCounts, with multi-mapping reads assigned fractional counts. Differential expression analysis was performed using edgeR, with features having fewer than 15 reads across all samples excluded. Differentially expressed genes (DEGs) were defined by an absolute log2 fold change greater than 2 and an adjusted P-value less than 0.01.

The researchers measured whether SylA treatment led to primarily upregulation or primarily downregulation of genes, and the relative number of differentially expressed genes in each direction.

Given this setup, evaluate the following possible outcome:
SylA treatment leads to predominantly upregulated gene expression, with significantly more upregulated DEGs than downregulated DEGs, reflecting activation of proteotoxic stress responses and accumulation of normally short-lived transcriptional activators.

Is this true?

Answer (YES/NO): YES